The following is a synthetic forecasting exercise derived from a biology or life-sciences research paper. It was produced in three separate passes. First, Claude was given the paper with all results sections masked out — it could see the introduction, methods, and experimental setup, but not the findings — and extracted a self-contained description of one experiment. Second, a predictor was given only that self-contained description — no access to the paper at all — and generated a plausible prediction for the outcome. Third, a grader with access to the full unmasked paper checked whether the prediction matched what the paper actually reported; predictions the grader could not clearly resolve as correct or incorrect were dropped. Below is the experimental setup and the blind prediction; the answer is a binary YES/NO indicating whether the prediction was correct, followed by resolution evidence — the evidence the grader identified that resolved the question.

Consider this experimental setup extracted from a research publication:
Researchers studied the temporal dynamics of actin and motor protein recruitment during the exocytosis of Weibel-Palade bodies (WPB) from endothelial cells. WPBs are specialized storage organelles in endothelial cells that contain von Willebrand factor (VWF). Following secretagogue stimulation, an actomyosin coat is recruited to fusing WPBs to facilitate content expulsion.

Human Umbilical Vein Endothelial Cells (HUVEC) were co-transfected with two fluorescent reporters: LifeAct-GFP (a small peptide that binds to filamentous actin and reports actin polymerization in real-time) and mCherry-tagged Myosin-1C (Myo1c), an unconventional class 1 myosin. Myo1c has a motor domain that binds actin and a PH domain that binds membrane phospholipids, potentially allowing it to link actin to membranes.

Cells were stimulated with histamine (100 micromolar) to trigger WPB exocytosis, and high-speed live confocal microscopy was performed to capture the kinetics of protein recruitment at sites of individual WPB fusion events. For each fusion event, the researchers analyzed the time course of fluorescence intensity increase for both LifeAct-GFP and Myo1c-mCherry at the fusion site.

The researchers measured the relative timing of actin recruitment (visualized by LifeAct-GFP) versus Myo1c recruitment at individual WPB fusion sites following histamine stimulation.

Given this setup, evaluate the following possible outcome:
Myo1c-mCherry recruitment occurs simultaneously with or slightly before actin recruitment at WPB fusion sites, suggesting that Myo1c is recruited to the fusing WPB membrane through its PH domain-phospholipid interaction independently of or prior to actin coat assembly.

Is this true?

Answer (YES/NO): YES